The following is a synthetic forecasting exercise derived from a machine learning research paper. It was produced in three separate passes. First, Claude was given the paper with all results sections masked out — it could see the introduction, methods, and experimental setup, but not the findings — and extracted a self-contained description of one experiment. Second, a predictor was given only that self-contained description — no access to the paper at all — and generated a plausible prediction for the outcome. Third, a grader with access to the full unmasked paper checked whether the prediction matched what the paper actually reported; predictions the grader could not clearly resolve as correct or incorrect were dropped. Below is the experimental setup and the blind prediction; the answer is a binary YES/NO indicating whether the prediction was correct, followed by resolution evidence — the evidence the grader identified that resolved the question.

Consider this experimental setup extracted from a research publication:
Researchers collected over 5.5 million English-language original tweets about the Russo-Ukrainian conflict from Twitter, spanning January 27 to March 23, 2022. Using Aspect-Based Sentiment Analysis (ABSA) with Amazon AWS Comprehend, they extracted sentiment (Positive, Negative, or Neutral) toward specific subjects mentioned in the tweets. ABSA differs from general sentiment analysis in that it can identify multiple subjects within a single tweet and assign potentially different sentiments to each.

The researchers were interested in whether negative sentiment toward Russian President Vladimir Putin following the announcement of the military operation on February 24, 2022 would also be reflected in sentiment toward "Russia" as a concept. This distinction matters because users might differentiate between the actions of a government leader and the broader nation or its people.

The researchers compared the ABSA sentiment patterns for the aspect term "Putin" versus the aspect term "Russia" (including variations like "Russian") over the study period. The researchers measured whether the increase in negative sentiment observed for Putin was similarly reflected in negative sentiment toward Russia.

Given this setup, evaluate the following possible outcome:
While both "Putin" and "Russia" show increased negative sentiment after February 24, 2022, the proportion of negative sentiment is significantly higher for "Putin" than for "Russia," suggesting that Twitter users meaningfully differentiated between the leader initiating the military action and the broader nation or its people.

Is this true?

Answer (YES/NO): YES